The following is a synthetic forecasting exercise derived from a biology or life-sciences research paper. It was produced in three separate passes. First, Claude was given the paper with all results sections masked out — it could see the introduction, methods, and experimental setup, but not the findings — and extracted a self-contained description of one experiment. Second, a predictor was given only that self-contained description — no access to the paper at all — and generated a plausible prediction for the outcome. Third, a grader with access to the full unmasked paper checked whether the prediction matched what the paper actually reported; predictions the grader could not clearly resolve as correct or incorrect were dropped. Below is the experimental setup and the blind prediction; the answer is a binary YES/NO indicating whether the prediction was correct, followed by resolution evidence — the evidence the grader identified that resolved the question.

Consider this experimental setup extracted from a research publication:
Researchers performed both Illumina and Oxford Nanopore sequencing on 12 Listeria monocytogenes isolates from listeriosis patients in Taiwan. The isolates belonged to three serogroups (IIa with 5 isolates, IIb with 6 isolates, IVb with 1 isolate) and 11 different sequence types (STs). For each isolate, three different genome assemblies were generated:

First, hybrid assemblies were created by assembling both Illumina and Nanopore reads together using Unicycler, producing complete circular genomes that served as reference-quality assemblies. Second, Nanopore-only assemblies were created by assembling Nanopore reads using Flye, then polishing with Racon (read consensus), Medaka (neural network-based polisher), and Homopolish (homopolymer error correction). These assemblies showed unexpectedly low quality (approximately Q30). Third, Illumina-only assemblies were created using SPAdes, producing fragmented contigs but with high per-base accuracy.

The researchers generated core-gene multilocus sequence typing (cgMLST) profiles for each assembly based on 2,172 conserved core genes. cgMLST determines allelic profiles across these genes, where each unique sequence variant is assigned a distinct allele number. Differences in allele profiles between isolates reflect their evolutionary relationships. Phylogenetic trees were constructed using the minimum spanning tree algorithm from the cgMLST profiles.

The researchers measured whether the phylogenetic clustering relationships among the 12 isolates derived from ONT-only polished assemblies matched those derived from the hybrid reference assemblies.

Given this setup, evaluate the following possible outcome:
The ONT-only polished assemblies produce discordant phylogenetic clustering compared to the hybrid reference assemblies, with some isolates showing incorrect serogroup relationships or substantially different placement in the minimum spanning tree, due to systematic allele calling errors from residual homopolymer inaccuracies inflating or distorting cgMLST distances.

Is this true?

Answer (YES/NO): NO